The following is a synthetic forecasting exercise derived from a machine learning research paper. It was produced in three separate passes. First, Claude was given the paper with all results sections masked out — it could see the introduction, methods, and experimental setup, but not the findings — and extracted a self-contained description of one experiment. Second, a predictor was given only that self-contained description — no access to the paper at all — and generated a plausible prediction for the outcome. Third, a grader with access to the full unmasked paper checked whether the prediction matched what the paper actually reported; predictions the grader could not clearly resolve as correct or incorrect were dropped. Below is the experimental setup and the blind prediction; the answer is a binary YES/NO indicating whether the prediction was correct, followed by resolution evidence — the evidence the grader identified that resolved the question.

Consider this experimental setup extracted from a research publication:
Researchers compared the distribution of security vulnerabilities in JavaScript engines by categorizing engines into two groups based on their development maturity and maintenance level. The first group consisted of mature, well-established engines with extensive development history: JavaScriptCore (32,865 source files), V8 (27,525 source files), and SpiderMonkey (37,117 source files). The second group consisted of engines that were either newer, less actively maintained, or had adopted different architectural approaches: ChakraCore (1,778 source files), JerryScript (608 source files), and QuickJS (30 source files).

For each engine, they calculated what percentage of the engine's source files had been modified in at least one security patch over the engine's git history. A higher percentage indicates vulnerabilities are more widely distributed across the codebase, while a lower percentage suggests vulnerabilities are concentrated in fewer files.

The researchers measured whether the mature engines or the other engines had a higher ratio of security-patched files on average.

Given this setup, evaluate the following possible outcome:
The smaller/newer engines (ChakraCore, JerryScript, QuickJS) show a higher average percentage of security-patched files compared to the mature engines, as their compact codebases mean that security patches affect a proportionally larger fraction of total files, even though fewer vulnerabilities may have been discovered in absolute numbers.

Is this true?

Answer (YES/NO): YES